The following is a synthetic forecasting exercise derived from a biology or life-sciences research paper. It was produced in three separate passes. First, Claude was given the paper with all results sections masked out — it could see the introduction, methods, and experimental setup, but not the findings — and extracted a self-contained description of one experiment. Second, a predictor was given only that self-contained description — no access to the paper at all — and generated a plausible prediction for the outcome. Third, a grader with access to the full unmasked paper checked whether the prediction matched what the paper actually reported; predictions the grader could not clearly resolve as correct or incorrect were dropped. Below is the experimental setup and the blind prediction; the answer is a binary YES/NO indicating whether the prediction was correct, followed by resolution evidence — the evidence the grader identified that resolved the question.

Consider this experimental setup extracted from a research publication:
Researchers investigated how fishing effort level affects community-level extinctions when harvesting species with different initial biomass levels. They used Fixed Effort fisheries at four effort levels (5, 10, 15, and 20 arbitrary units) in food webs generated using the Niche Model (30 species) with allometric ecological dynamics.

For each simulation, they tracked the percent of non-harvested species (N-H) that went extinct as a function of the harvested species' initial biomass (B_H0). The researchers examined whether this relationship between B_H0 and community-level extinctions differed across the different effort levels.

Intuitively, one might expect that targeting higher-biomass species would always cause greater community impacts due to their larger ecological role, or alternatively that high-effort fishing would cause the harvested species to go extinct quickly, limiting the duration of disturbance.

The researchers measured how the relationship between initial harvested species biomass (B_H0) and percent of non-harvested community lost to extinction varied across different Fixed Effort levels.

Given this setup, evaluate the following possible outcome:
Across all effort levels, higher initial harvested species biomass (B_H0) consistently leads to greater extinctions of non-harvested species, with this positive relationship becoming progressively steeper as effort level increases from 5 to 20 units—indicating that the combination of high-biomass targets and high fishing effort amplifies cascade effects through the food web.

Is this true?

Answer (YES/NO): NO